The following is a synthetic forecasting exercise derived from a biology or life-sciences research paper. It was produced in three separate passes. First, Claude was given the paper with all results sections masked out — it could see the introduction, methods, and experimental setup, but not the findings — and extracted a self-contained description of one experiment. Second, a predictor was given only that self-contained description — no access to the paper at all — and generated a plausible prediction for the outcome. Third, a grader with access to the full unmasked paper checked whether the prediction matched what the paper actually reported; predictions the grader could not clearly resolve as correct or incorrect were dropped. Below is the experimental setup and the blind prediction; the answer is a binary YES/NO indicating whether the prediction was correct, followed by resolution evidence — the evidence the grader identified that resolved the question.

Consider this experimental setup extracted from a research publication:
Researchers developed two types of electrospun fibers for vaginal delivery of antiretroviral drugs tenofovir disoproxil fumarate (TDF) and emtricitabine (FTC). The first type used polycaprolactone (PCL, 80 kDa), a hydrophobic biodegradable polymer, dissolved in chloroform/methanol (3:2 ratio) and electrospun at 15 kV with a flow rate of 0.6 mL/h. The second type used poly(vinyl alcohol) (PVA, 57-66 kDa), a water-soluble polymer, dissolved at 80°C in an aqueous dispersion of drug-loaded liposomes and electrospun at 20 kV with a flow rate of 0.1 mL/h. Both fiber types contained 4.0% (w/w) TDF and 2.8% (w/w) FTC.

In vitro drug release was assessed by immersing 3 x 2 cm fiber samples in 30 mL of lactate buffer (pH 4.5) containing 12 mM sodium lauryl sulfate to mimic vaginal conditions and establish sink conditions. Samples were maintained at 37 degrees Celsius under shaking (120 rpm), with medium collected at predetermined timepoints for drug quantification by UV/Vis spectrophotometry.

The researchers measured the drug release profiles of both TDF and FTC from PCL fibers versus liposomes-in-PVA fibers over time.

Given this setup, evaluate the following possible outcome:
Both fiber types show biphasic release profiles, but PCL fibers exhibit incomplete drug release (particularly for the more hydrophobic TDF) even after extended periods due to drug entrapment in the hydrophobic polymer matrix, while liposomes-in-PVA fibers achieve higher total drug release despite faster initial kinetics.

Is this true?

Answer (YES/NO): NO